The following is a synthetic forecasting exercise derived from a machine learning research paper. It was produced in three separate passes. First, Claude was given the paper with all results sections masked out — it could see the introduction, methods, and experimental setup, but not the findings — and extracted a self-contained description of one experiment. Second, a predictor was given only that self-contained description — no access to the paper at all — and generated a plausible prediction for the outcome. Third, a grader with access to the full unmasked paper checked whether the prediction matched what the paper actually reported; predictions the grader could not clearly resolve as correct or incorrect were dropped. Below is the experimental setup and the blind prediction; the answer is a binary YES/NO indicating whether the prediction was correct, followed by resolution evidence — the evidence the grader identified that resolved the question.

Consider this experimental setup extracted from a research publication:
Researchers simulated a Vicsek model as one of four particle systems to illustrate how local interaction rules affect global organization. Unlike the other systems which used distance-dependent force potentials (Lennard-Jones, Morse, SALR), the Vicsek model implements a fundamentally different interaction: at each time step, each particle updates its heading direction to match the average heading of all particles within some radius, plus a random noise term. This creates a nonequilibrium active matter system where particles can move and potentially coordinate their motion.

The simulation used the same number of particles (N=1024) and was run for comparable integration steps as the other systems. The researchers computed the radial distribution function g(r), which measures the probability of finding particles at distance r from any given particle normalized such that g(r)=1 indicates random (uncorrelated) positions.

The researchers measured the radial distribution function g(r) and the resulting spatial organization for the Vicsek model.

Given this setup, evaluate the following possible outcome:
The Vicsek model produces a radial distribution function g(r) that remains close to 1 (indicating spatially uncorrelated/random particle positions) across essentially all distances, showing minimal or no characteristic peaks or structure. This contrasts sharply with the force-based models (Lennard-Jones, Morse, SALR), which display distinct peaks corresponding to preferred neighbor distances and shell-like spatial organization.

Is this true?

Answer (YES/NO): NO